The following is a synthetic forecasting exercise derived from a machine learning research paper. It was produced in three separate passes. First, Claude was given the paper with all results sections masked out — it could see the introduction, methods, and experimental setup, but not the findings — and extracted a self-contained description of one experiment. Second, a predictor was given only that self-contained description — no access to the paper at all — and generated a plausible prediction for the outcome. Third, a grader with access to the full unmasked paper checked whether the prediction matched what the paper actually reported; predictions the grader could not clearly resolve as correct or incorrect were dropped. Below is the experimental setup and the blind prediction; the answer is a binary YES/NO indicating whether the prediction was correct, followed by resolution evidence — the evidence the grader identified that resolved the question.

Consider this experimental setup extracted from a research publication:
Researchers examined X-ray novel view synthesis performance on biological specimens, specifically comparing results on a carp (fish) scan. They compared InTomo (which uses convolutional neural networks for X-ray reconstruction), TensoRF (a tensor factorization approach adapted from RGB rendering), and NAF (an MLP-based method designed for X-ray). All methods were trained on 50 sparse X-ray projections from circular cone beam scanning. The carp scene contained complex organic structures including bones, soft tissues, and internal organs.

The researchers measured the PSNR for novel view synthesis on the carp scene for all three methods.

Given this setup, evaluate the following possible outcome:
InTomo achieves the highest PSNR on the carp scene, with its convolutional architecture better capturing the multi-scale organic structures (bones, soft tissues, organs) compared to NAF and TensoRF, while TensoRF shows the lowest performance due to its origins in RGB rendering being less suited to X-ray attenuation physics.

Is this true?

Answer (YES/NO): NO